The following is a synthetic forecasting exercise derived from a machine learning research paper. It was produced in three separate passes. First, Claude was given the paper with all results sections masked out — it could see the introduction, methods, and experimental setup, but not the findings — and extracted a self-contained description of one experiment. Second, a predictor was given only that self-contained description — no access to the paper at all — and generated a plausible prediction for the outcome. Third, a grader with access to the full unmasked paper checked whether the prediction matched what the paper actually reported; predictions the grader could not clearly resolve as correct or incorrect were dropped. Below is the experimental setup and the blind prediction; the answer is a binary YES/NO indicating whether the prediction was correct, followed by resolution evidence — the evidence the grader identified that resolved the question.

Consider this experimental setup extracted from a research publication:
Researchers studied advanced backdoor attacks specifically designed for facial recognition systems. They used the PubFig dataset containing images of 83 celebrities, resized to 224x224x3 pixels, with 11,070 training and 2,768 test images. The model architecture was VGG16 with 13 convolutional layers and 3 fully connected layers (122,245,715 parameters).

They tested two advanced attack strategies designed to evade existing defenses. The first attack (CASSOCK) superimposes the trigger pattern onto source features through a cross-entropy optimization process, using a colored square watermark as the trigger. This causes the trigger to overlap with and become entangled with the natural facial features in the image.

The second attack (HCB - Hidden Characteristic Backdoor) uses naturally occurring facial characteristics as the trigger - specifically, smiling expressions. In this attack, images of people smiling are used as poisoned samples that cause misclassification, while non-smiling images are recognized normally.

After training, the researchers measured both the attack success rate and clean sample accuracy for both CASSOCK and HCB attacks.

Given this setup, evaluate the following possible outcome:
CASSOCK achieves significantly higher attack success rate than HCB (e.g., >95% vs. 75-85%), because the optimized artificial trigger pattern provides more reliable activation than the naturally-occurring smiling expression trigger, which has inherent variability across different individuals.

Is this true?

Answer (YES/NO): NO